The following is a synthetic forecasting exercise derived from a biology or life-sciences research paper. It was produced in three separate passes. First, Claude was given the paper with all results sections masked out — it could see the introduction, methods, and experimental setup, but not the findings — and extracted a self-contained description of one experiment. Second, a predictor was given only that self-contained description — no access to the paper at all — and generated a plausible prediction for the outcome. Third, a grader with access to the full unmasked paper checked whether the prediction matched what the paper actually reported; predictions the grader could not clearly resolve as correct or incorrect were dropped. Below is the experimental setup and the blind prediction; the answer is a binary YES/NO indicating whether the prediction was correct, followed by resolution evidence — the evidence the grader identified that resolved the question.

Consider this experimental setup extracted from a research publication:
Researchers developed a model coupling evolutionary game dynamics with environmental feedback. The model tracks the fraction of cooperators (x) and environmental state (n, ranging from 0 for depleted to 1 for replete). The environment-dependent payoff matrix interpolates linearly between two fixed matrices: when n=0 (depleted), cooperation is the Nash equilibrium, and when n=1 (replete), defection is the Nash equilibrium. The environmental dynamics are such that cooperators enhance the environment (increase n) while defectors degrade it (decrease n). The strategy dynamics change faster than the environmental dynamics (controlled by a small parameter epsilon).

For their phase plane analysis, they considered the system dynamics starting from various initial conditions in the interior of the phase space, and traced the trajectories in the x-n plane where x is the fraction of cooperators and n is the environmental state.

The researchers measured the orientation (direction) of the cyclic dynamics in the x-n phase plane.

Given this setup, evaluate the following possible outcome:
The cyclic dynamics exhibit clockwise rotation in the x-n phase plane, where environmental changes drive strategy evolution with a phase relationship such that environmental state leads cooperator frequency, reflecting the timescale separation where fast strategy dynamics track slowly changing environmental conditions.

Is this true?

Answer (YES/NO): NO